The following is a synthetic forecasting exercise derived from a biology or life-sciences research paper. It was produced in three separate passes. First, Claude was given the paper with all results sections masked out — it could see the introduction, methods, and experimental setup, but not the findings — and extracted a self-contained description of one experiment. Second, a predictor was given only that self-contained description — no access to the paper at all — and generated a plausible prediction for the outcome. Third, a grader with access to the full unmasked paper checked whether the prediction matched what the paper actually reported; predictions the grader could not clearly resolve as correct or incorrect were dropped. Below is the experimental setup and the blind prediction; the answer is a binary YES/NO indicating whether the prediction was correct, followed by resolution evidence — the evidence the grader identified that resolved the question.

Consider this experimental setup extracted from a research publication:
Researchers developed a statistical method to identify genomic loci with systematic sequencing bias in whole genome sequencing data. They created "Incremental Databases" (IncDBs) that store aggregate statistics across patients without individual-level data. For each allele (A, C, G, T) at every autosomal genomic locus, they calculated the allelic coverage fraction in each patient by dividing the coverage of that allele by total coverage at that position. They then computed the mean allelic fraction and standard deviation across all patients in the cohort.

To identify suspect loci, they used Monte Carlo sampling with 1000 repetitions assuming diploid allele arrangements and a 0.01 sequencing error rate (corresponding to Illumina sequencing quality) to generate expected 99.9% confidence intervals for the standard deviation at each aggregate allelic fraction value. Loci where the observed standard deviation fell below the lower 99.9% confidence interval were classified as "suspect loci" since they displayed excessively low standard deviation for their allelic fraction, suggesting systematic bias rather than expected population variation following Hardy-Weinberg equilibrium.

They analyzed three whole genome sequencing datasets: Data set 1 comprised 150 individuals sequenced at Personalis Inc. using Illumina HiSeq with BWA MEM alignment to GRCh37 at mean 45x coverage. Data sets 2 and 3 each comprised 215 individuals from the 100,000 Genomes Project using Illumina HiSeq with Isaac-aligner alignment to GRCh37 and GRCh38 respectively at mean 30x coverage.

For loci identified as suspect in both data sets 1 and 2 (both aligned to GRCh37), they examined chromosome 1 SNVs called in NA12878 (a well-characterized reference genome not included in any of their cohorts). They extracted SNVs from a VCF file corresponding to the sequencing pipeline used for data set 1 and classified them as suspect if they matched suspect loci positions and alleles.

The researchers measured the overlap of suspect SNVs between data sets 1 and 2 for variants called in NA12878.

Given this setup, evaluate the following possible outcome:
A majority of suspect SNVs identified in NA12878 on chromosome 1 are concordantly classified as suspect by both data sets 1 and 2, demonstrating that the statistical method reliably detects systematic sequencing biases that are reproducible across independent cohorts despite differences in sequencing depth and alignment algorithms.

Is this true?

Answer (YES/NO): YES